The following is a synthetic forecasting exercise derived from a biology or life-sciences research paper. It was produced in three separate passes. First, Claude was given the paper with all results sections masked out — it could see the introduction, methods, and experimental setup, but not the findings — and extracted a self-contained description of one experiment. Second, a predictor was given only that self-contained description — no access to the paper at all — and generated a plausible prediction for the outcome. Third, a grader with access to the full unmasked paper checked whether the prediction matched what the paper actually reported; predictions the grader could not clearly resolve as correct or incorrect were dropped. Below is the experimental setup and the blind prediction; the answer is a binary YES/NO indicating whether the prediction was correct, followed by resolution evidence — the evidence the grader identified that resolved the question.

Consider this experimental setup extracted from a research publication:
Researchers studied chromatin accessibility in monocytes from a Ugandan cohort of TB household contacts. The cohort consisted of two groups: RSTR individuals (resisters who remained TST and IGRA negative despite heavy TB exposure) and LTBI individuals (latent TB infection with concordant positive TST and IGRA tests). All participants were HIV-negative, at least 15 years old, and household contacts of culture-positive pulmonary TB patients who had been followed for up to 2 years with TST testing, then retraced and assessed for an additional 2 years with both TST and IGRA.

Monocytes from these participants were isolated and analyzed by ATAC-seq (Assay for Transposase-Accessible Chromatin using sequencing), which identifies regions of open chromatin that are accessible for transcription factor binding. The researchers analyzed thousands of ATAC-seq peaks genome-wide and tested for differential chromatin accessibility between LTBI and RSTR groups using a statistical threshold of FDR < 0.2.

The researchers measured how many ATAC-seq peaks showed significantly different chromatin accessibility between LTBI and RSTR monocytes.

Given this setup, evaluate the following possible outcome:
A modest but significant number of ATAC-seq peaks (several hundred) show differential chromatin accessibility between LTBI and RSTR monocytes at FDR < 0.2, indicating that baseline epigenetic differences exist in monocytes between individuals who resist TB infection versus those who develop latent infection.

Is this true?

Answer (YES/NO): NO